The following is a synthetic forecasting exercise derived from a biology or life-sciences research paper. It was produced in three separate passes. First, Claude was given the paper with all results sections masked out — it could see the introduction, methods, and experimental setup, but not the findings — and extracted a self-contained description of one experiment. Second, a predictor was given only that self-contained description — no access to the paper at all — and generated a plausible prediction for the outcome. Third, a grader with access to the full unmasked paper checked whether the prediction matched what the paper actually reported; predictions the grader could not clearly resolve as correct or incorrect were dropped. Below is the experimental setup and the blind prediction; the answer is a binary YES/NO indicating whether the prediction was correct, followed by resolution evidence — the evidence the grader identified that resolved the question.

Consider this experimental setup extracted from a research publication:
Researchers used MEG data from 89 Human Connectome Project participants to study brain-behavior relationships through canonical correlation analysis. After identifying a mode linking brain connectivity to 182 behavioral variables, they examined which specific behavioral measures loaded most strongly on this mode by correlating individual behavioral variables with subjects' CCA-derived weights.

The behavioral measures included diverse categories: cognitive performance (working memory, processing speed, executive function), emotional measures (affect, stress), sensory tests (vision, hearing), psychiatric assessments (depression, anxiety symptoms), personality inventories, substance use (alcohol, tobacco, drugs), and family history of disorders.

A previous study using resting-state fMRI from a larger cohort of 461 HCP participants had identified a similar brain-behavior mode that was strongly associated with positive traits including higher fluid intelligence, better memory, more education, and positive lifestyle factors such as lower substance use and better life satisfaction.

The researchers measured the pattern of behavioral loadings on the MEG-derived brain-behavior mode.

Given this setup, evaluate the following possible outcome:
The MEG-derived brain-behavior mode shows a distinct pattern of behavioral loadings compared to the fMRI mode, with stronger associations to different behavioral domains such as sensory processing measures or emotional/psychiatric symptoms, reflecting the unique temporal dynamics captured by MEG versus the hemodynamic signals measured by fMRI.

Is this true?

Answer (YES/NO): NO